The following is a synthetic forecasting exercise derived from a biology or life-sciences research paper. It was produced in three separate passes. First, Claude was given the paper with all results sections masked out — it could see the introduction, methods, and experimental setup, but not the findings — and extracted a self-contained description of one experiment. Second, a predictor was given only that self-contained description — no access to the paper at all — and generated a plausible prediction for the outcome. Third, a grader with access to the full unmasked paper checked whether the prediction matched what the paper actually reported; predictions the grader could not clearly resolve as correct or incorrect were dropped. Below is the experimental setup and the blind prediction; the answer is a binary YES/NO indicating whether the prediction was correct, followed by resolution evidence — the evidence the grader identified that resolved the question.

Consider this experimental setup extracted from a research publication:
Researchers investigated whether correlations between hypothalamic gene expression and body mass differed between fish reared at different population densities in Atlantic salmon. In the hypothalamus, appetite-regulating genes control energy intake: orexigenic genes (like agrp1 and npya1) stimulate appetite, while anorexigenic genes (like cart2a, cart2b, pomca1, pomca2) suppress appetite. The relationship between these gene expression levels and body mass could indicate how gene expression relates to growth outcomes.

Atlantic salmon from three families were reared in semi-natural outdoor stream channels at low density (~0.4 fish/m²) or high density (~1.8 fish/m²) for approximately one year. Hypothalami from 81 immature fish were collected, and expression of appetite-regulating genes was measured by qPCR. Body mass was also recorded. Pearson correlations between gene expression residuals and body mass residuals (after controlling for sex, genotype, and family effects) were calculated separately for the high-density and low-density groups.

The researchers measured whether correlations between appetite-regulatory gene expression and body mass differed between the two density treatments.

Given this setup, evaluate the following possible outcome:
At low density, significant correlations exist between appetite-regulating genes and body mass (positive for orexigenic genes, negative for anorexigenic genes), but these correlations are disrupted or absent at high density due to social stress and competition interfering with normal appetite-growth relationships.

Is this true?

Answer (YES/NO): NO